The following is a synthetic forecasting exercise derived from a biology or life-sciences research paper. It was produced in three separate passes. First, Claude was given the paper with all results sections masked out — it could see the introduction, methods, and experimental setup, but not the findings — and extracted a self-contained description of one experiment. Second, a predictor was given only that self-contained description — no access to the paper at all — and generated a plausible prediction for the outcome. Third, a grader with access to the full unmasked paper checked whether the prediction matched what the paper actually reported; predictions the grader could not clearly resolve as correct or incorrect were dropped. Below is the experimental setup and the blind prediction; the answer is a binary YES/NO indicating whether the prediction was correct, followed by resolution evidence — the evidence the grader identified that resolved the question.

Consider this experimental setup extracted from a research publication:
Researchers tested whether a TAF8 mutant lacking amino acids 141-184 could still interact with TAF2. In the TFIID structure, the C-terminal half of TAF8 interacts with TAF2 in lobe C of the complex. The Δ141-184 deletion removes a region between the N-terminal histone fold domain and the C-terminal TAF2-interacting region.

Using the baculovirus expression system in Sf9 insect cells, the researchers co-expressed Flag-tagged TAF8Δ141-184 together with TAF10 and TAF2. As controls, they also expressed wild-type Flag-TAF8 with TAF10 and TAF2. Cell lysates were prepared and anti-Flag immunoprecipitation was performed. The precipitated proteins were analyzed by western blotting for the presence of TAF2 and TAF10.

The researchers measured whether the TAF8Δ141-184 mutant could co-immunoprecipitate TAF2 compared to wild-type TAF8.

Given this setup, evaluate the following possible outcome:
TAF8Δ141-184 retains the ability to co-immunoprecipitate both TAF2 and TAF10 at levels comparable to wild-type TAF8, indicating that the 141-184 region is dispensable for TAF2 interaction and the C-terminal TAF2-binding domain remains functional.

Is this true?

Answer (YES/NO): NO